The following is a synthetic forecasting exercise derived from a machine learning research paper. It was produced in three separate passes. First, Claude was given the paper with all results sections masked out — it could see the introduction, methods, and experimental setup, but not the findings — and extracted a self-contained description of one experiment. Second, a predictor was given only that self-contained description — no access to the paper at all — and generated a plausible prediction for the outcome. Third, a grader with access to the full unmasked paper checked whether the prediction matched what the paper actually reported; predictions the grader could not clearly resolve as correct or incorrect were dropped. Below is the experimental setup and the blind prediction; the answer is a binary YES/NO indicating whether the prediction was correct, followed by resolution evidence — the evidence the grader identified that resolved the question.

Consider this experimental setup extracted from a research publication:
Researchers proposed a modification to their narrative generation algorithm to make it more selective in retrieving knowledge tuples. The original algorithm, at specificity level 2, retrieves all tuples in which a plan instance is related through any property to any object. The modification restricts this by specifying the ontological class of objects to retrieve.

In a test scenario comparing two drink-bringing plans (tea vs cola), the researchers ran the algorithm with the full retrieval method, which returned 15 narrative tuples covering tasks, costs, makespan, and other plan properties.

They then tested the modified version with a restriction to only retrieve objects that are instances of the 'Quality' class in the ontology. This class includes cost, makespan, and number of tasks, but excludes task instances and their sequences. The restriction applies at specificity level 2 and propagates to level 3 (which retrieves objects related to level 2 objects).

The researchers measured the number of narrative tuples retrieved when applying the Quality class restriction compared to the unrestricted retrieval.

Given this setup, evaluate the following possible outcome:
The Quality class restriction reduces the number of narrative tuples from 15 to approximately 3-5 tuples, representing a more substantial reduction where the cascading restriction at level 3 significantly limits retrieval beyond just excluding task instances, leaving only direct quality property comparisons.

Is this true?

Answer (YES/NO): NO